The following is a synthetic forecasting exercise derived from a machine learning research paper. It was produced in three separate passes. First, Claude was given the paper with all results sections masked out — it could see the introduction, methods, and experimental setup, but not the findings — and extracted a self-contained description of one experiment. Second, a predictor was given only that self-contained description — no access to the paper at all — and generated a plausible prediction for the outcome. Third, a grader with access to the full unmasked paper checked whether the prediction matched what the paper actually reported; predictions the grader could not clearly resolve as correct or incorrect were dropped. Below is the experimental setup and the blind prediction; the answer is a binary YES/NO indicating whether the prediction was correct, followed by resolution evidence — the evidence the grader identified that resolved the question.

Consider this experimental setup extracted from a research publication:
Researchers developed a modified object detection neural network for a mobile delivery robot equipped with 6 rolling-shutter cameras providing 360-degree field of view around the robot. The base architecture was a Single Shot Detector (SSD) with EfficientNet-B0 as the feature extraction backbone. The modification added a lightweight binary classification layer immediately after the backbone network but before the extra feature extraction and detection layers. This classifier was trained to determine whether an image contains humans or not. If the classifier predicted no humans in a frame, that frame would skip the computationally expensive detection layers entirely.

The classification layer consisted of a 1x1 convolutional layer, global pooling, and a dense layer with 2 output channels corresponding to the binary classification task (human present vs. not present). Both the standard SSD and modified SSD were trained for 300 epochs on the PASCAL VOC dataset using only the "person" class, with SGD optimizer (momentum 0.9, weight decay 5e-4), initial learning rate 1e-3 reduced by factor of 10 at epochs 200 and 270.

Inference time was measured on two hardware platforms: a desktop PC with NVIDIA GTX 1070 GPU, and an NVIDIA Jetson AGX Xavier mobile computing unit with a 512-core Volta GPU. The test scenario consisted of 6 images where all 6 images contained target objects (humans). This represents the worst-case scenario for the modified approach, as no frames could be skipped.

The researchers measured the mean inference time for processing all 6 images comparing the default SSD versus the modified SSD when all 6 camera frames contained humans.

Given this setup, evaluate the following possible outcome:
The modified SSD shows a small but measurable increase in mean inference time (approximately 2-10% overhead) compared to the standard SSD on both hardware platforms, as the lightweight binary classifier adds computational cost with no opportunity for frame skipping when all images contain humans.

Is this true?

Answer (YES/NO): YES